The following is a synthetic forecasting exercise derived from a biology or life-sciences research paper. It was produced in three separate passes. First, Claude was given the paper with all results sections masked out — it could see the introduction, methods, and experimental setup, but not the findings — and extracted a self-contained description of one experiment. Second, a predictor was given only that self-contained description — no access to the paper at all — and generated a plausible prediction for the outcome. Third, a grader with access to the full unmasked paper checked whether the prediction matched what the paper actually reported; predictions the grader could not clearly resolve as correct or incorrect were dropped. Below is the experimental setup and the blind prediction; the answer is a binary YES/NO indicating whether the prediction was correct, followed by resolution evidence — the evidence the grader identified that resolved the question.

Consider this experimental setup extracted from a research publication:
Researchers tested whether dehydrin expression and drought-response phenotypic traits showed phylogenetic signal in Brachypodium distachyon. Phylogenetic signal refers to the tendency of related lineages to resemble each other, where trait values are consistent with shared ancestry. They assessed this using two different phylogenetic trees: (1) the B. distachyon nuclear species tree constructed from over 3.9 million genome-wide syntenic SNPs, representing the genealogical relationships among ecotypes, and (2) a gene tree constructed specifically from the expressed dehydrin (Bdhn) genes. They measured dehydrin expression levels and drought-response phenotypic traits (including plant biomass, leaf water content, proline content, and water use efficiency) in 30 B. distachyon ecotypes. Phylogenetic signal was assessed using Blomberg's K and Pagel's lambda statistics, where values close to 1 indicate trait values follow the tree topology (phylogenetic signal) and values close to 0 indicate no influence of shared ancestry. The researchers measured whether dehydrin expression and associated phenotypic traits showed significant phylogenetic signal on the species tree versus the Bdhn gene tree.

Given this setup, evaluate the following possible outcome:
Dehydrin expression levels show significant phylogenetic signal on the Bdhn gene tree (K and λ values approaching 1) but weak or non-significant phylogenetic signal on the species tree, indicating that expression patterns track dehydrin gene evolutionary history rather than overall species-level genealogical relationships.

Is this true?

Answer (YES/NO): NO